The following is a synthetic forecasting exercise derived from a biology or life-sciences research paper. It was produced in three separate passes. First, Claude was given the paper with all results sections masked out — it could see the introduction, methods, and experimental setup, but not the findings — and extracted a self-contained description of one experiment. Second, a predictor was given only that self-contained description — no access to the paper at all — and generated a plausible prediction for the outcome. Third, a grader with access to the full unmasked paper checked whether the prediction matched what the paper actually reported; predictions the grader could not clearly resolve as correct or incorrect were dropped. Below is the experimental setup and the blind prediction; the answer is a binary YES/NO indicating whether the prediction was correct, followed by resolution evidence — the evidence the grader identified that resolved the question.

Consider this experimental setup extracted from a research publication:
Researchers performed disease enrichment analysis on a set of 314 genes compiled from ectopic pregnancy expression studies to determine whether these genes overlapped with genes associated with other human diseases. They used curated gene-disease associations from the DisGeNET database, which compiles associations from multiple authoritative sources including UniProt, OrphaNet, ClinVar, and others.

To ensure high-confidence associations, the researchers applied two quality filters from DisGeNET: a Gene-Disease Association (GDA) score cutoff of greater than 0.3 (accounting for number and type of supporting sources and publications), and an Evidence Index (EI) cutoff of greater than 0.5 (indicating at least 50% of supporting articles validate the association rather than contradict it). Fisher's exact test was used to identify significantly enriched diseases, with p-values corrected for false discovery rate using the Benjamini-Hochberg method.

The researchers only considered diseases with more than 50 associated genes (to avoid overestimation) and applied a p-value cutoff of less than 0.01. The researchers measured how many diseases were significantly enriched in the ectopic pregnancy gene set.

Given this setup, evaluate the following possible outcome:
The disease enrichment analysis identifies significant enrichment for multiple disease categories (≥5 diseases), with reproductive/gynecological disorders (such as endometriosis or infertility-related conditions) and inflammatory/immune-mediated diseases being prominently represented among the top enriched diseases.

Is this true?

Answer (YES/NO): NO